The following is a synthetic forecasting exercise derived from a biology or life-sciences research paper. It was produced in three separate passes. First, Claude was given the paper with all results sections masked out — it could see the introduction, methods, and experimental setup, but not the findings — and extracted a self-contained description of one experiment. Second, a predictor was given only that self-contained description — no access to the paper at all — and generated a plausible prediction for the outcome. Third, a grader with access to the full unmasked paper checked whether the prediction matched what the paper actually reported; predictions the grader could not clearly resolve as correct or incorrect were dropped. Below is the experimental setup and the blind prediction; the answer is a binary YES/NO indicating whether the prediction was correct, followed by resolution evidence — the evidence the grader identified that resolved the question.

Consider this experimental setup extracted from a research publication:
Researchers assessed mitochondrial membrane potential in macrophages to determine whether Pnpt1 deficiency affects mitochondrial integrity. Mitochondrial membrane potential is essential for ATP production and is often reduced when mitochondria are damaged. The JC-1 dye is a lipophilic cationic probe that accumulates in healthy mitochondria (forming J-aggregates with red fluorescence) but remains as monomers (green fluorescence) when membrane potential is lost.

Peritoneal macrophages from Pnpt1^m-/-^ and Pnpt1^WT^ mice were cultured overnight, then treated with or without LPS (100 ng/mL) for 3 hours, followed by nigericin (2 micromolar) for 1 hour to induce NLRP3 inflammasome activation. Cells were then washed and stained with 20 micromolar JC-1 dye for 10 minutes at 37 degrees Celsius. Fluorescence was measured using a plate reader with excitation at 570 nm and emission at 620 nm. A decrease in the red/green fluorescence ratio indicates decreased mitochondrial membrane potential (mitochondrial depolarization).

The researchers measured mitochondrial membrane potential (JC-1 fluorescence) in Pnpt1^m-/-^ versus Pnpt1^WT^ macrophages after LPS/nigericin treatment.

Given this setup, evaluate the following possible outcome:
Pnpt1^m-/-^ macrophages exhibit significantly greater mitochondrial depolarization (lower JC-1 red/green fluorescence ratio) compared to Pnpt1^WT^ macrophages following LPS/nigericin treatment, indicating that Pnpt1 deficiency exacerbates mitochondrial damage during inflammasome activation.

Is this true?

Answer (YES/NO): YES